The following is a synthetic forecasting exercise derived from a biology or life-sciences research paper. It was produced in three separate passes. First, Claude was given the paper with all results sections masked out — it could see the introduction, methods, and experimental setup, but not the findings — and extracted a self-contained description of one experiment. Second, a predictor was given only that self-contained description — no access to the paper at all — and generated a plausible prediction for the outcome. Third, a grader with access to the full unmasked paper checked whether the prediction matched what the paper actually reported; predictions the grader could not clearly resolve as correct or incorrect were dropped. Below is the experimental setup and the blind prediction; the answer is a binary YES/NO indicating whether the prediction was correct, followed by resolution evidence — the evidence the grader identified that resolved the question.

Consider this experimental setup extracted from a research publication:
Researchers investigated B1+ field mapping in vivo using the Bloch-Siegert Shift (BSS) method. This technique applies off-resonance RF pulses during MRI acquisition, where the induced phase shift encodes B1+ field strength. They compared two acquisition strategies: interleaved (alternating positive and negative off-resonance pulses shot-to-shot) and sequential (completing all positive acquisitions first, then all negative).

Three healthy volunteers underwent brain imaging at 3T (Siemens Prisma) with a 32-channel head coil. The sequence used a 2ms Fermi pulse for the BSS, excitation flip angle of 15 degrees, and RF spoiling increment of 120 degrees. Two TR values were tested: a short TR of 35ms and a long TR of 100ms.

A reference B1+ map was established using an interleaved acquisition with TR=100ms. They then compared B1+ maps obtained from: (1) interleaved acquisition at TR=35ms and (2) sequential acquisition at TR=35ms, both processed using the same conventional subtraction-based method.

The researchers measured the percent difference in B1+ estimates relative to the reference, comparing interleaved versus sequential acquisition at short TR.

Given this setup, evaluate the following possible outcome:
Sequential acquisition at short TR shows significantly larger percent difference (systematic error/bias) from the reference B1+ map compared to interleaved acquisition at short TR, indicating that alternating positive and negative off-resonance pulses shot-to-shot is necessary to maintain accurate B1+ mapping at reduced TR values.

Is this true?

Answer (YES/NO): NO